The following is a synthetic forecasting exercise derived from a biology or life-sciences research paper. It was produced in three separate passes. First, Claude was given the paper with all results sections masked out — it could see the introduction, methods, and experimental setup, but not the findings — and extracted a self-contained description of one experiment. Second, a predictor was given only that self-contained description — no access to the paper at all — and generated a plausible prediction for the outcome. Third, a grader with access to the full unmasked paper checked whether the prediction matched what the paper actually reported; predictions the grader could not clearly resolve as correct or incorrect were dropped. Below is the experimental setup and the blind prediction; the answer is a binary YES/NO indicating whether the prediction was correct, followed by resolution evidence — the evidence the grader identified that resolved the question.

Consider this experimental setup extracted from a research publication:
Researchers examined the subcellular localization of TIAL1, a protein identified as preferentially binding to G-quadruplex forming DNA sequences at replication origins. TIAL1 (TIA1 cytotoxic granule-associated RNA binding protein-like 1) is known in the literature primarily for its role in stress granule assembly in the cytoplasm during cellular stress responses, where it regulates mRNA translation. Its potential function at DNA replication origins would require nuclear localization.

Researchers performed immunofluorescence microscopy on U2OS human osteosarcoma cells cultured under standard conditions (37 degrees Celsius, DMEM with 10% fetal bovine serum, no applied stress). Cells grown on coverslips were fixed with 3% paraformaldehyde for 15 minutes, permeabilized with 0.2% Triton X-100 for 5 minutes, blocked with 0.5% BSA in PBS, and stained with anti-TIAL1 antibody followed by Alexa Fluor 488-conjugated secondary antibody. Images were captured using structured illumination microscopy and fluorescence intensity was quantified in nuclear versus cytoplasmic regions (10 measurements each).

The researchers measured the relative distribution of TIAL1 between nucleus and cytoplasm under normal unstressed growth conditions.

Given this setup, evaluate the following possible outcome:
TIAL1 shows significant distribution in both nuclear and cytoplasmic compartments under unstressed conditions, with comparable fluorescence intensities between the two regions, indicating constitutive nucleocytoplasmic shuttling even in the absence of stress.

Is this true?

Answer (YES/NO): NO